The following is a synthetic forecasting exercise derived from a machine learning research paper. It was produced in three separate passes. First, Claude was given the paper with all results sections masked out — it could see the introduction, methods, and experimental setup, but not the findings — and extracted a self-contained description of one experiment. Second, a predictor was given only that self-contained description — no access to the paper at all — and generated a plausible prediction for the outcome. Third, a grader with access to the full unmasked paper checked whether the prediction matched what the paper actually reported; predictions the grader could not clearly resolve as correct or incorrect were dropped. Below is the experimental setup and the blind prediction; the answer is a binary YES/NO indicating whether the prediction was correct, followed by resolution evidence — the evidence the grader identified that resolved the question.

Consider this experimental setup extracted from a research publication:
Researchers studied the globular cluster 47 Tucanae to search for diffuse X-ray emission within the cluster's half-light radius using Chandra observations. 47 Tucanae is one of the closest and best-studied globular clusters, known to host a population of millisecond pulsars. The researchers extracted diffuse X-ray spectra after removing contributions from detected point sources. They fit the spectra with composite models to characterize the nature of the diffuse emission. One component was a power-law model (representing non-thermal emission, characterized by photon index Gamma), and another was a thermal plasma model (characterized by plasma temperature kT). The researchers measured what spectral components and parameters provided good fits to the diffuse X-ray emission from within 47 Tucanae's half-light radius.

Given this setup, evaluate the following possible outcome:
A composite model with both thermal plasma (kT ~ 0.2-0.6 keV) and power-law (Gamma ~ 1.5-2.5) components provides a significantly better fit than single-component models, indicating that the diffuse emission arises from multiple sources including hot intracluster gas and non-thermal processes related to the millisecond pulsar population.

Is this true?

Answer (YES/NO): NO